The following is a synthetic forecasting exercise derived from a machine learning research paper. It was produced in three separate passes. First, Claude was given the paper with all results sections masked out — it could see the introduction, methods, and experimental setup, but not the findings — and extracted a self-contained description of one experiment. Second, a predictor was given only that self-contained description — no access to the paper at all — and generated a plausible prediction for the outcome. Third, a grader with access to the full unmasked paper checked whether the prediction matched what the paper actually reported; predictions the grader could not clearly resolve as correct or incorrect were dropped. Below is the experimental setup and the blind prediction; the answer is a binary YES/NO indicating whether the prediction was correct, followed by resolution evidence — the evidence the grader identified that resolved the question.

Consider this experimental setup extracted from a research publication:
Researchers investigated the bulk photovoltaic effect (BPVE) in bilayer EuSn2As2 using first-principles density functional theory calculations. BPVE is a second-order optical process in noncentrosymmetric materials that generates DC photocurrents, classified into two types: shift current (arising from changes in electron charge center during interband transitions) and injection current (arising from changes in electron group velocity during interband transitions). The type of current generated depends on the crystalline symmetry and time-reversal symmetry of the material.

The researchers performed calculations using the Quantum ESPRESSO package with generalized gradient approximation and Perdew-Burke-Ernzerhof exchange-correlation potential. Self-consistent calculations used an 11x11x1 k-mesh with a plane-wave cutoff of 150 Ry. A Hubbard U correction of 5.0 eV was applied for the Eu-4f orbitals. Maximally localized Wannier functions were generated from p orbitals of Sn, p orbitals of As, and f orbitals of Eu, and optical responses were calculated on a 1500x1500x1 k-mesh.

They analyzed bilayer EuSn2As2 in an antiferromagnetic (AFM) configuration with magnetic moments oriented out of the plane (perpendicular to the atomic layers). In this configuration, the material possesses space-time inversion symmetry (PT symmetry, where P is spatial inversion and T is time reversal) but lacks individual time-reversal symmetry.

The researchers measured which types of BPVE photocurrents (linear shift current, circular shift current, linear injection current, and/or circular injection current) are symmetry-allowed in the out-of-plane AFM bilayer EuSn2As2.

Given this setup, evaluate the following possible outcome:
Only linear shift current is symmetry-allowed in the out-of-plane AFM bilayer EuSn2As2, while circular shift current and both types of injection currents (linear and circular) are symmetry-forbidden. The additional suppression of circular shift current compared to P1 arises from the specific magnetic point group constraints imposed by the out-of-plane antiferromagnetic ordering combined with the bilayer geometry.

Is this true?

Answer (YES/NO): NO